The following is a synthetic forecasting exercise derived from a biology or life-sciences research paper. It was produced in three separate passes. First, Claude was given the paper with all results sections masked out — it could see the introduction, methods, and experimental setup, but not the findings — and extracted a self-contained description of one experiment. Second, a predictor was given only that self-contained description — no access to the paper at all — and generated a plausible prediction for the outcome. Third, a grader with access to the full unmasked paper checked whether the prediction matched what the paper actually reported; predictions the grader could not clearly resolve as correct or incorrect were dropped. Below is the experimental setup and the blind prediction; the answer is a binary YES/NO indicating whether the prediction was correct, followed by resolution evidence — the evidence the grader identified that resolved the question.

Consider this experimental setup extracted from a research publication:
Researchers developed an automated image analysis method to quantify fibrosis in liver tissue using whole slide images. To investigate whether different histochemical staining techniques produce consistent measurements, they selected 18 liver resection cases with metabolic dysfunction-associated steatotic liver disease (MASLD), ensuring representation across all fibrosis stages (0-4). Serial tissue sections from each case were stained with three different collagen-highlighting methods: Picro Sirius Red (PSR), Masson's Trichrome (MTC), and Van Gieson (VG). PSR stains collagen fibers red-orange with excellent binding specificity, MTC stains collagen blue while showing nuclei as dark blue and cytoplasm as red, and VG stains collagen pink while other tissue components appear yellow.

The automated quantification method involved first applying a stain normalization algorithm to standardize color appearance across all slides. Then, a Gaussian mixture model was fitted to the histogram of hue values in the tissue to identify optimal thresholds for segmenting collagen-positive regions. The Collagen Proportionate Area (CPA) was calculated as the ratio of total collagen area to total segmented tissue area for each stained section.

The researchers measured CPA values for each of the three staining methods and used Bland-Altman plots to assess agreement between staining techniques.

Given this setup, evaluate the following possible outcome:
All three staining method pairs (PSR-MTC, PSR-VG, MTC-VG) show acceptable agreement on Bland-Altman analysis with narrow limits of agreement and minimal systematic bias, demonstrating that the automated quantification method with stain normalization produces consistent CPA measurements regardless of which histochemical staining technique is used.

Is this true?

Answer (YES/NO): NO